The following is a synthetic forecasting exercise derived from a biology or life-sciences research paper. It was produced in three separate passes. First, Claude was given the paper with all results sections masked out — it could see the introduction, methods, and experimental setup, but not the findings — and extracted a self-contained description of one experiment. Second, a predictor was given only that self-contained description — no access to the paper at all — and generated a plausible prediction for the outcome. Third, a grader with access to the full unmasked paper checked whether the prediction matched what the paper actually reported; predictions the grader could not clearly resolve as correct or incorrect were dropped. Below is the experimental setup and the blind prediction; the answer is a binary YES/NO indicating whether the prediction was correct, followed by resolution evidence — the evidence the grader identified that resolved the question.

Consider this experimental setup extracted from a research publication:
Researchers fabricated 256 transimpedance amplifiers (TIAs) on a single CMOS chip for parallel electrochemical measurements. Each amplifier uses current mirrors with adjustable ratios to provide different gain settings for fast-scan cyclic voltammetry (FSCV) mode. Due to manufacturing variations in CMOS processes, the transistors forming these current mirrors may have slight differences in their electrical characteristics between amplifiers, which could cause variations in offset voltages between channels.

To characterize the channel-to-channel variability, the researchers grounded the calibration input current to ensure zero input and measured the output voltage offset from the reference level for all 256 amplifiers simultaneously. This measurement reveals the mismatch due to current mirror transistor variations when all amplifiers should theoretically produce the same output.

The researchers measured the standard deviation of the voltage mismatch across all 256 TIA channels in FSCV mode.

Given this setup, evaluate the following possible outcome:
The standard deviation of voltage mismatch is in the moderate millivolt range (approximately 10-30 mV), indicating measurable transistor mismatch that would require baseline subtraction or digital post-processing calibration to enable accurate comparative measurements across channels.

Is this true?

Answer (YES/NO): YES